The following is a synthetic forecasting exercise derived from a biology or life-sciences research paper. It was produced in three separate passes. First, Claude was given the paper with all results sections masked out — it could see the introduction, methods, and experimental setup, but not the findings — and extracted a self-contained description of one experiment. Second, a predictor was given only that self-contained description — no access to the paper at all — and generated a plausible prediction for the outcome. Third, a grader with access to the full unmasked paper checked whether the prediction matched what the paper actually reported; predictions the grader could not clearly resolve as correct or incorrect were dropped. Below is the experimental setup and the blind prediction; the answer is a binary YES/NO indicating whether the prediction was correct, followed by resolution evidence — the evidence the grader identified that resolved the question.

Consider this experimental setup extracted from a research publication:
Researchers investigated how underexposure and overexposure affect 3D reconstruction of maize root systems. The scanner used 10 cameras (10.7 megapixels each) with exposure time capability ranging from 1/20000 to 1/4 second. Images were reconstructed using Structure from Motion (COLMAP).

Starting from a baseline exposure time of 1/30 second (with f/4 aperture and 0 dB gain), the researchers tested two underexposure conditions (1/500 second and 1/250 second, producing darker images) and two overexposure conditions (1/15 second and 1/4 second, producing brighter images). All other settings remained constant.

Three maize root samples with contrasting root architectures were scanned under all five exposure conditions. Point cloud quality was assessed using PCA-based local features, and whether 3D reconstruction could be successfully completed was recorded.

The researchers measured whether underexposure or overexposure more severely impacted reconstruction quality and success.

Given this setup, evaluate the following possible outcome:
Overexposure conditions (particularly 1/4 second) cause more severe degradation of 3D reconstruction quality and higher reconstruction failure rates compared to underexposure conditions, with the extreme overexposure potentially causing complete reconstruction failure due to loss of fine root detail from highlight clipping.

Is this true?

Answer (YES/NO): YES